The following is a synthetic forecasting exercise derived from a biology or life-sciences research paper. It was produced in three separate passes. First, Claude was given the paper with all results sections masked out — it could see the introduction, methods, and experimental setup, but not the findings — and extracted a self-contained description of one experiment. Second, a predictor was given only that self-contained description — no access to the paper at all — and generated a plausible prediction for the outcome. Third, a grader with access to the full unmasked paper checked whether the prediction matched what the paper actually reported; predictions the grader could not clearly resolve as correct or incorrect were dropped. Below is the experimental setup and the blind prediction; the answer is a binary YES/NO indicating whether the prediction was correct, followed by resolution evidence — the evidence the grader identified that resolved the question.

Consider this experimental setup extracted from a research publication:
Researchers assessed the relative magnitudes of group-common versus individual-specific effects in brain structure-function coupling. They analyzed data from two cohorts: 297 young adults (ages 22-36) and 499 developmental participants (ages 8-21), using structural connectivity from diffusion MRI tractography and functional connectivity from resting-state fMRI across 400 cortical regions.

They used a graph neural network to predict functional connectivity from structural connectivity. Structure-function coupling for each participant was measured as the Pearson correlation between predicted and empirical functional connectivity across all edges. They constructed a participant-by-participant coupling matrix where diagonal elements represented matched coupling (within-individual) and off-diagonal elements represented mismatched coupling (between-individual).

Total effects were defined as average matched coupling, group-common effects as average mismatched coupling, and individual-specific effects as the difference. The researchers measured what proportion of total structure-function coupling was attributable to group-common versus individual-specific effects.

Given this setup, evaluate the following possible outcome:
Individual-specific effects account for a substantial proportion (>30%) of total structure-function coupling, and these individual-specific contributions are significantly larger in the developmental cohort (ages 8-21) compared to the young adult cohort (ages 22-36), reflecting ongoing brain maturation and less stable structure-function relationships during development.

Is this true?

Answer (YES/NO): NO